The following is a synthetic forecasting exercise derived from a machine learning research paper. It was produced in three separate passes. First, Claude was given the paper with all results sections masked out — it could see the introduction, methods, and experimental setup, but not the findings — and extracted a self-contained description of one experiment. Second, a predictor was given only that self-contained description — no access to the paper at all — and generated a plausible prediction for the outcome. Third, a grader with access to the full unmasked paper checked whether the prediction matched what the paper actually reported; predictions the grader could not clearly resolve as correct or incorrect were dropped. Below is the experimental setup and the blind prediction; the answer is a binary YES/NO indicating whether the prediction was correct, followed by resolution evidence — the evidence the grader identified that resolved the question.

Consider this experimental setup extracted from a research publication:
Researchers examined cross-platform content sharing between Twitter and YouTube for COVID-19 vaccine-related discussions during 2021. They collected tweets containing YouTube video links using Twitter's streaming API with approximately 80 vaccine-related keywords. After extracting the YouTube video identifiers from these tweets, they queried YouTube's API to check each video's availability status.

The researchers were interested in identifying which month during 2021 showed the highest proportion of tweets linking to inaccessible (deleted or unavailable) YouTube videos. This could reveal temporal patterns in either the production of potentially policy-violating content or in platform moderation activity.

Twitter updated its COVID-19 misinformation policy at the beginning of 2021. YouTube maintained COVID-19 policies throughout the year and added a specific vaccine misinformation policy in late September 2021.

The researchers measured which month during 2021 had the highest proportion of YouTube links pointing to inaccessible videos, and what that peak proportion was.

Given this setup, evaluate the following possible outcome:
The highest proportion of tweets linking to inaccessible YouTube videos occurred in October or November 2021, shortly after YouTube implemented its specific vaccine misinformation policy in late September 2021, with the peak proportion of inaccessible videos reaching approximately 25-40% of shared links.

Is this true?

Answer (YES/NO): NO